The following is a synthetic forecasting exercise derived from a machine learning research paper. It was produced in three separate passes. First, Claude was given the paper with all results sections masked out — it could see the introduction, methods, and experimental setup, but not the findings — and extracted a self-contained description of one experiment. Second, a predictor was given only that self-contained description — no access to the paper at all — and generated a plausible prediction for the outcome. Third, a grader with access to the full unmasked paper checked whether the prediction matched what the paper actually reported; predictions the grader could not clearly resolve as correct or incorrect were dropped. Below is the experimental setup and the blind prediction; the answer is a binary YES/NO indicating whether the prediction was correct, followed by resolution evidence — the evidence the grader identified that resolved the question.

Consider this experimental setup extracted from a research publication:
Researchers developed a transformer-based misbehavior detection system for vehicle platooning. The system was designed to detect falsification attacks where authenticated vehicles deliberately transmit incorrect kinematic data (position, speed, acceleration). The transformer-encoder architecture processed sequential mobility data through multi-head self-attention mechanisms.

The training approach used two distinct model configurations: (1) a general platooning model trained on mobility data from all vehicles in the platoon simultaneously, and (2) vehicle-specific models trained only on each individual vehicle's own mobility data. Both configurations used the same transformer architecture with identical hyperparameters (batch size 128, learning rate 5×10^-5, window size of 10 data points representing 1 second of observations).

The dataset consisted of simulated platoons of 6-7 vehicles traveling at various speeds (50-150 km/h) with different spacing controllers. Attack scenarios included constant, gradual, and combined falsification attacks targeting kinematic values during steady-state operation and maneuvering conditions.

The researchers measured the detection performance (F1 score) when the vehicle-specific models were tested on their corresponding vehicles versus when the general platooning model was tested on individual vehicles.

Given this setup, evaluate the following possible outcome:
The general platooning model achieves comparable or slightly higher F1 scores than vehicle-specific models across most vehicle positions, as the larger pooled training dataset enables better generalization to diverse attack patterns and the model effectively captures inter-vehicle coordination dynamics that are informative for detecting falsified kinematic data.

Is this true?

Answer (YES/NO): NO